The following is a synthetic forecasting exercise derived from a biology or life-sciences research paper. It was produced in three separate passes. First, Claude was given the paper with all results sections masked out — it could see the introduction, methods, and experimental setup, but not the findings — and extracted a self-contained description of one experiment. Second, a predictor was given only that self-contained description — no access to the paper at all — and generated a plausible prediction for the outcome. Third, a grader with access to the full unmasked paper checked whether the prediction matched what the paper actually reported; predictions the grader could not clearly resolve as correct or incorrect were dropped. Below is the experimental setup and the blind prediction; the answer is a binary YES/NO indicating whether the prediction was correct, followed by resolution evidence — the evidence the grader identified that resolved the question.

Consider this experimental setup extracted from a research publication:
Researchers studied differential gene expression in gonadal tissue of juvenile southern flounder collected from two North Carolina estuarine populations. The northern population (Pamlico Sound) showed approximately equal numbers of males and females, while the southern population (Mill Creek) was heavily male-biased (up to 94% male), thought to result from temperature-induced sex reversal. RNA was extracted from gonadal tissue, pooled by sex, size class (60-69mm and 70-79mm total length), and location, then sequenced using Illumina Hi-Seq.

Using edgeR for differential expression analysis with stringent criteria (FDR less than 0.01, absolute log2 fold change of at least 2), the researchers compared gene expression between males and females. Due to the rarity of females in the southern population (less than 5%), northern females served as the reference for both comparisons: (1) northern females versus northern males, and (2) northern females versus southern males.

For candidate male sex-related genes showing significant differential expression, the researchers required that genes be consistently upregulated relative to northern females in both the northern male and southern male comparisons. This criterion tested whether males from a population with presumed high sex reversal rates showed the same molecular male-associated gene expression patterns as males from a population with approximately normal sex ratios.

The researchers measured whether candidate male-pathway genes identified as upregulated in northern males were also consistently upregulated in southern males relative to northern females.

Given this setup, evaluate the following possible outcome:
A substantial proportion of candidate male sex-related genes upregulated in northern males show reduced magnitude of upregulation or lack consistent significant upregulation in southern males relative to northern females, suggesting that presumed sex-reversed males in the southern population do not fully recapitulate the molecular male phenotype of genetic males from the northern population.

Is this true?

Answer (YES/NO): NO